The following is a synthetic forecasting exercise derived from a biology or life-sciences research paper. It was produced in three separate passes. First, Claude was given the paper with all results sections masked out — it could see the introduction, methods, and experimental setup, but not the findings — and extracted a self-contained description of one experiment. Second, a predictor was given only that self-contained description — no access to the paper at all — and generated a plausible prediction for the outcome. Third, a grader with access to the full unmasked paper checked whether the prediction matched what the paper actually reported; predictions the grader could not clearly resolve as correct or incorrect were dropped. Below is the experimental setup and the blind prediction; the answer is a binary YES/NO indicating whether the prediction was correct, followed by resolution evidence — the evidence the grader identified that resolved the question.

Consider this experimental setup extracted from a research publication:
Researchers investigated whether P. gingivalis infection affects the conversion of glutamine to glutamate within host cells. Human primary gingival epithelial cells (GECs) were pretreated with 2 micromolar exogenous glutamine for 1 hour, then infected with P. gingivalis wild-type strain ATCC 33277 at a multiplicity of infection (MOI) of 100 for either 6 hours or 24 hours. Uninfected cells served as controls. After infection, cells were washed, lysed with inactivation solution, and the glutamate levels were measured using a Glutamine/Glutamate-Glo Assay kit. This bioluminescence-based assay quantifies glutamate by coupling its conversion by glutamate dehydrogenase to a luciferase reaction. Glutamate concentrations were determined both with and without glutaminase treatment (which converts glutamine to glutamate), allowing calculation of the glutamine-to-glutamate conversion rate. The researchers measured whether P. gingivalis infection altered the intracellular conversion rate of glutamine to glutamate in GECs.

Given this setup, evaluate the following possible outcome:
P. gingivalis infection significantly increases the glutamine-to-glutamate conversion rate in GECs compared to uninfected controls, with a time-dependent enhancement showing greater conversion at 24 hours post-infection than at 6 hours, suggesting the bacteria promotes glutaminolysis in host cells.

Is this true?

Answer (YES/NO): NO